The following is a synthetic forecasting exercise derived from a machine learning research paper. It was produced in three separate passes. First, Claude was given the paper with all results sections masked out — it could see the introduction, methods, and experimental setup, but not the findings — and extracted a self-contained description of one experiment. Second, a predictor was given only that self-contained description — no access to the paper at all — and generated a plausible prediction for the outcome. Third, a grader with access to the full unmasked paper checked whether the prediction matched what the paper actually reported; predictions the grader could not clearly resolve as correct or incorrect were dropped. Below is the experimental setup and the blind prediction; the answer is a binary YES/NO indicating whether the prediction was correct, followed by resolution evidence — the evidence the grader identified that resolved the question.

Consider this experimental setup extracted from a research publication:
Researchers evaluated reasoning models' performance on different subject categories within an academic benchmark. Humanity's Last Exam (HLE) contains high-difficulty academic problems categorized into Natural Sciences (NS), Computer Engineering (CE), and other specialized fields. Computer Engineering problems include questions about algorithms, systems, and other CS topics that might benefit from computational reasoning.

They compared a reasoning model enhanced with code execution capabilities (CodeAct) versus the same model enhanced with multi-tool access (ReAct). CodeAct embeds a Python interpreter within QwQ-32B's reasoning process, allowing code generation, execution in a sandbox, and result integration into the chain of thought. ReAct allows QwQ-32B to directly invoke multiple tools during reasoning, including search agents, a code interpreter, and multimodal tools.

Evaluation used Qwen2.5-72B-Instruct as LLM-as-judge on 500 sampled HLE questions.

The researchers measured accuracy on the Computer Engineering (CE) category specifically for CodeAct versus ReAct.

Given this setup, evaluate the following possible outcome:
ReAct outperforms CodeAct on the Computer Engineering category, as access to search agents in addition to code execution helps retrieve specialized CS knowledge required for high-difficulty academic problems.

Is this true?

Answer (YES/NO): YES